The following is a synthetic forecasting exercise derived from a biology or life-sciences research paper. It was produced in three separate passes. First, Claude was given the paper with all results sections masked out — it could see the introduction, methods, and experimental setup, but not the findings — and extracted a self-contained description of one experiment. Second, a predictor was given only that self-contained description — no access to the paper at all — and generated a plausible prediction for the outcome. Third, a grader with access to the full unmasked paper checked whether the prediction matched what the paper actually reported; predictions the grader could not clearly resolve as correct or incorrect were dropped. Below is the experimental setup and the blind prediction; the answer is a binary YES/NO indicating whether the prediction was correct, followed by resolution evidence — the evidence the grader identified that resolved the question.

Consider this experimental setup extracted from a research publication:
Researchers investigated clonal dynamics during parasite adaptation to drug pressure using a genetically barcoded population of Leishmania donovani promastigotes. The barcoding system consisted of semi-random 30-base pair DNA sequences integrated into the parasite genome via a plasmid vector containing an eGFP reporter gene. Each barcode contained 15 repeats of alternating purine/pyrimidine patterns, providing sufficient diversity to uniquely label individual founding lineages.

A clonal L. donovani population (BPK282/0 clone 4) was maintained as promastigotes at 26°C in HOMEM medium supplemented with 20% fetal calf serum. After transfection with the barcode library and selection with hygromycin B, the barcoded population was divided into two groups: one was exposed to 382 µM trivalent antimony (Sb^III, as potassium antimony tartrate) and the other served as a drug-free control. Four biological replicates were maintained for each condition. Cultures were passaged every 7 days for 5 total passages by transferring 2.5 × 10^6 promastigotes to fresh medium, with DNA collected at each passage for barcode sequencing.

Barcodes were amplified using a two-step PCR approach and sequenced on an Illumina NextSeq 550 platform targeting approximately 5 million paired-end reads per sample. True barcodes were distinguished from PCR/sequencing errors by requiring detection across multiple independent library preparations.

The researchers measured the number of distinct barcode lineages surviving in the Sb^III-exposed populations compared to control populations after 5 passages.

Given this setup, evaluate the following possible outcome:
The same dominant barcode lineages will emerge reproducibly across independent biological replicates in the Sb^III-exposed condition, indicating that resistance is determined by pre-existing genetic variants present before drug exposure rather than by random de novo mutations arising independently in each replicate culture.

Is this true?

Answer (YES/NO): NO